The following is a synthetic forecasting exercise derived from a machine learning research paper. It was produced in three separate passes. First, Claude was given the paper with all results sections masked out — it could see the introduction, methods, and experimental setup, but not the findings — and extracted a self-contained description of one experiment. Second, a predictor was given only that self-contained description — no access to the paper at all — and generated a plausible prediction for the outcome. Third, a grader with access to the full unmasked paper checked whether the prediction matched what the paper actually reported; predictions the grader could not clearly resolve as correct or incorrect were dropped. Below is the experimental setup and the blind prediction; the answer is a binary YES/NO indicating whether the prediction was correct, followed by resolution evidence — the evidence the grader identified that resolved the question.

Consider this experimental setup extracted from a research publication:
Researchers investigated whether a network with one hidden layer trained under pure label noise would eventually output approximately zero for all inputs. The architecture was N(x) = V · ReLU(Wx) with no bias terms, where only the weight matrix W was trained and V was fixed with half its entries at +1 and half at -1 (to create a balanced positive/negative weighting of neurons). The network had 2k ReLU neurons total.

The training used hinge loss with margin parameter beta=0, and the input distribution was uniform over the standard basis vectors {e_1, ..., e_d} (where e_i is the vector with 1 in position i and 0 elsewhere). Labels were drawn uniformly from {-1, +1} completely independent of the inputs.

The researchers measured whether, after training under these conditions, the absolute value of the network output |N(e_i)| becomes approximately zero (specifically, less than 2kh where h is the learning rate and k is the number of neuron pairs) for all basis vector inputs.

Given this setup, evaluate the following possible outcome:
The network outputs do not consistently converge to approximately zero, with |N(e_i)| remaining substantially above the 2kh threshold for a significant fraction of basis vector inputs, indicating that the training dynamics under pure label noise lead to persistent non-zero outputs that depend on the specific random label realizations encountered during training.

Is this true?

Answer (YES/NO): NO